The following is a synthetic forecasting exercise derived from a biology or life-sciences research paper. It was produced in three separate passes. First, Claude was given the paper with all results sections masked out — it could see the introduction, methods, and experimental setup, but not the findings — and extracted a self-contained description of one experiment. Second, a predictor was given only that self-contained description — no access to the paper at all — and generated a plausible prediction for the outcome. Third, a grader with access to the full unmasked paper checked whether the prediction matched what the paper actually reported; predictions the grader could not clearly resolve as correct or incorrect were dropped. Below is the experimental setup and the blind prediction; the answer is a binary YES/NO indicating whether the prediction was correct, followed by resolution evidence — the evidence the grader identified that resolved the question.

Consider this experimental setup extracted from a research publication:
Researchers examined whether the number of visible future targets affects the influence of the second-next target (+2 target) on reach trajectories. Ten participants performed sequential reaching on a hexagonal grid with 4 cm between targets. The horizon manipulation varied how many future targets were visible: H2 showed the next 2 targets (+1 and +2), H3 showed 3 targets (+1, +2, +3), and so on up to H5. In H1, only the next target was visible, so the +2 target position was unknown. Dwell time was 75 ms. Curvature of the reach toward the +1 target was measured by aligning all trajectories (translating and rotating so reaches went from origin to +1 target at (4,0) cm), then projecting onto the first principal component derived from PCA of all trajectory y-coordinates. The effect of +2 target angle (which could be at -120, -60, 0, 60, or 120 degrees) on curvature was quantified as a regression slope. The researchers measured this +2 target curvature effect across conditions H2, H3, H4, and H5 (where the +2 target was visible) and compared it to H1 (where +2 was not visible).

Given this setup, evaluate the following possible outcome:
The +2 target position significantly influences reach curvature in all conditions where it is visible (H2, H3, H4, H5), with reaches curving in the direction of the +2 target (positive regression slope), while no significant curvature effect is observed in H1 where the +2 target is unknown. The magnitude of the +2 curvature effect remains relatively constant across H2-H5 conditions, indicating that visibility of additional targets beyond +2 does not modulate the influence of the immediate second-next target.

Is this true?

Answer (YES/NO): NO